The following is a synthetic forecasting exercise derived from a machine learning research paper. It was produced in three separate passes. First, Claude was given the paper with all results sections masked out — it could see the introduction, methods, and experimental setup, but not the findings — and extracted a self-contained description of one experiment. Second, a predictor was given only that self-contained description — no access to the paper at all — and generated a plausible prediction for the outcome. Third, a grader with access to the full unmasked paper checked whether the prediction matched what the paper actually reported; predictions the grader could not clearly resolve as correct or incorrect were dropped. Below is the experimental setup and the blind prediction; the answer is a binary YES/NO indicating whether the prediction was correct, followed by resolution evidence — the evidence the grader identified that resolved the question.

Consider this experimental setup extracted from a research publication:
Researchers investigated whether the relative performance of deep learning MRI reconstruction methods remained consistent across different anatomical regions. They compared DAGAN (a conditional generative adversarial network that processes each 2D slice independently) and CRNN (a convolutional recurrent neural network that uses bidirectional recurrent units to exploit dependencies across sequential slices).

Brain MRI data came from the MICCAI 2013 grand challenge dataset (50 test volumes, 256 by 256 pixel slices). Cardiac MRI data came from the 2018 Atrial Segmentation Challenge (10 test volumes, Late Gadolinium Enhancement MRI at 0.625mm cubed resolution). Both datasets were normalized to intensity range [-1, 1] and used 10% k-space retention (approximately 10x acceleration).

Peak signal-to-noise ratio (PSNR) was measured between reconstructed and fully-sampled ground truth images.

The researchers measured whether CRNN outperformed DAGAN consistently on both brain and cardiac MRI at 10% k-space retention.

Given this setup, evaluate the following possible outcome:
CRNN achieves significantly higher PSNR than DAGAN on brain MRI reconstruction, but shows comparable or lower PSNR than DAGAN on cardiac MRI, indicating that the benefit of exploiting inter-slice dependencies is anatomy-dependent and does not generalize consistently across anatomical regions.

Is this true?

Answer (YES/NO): NO